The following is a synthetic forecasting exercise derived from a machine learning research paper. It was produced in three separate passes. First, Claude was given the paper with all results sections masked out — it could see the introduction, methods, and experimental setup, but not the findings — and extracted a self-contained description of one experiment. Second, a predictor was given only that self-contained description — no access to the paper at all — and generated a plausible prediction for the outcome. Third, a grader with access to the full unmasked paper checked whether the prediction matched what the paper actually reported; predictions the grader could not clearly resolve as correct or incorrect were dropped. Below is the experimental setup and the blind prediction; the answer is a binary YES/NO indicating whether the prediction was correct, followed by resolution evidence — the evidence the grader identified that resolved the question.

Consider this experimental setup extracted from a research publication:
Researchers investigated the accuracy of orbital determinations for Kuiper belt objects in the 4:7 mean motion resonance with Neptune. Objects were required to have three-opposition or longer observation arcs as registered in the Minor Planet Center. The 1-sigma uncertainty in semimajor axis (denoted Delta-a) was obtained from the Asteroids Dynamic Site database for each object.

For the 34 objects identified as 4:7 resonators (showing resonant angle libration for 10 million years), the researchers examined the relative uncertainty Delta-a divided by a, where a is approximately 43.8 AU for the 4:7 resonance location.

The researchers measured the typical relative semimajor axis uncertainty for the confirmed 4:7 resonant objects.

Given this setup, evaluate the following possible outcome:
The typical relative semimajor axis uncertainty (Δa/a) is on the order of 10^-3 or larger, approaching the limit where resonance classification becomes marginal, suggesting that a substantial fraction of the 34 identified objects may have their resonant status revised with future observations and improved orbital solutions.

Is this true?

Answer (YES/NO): NO